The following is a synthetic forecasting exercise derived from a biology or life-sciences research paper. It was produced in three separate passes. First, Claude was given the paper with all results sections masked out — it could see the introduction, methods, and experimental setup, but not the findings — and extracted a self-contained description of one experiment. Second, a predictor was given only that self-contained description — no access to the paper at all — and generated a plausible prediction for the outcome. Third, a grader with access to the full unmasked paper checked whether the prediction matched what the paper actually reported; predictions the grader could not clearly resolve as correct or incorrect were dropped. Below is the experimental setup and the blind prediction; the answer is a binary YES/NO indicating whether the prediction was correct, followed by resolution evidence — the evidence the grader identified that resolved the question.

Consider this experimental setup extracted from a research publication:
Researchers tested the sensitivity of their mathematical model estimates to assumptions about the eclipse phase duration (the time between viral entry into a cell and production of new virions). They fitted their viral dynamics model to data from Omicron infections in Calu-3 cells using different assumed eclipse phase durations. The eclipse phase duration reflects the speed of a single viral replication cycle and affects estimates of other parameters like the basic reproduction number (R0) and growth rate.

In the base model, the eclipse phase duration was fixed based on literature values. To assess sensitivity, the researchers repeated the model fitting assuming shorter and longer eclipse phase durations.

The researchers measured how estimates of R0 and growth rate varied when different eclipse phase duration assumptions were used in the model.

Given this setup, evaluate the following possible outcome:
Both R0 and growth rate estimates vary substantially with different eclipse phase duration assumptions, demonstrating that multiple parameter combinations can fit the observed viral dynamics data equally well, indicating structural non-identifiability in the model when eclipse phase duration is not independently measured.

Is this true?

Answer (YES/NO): NO